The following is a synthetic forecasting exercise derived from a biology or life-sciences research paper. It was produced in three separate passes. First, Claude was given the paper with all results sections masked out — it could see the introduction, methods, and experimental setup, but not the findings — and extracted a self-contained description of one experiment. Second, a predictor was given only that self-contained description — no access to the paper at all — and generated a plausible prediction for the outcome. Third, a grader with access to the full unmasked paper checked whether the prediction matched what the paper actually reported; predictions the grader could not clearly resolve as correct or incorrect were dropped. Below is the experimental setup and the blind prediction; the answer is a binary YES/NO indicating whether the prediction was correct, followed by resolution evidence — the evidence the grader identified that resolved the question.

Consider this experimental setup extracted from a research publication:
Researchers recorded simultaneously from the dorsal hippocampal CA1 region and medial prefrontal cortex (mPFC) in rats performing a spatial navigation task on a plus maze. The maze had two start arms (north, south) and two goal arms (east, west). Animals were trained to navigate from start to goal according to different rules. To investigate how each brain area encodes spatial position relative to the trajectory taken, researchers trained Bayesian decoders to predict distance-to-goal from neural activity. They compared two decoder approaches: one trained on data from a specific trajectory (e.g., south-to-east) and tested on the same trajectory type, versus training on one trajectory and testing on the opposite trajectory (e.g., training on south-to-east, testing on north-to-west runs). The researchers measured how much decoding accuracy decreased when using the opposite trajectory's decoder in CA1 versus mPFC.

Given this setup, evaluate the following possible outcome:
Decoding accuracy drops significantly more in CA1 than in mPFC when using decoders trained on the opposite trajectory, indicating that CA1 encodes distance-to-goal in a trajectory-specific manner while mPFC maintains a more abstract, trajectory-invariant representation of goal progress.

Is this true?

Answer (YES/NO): YES